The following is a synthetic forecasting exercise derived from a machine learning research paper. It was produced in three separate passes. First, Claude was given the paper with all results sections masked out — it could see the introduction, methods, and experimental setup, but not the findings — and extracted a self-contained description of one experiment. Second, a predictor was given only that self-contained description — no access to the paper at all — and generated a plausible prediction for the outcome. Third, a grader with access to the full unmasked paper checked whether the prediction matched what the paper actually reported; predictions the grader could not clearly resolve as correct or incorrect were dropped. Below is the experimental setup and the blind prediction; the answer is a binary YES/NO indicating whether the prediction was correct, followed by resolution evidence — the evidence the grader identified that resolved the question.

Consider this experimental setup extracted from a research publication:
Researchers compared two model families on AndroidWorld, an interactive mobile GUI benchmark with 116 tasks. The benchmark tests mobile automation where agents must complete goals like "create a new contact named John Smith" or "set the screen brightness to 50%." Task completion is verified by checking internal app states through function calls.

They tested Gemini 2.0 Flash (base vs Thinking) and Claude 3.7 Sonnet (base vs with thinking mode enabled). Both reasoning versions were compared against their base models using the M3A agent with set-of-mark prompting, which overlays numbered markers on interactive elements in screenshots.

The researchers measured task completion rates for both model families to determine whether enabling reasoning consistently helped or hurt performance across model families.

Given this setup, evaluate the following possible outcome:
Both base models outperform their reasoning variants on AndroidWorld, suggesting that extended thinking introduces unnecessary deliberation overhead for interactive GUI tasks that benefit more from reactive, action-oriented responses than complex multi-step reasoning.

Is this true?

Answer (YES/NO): NO